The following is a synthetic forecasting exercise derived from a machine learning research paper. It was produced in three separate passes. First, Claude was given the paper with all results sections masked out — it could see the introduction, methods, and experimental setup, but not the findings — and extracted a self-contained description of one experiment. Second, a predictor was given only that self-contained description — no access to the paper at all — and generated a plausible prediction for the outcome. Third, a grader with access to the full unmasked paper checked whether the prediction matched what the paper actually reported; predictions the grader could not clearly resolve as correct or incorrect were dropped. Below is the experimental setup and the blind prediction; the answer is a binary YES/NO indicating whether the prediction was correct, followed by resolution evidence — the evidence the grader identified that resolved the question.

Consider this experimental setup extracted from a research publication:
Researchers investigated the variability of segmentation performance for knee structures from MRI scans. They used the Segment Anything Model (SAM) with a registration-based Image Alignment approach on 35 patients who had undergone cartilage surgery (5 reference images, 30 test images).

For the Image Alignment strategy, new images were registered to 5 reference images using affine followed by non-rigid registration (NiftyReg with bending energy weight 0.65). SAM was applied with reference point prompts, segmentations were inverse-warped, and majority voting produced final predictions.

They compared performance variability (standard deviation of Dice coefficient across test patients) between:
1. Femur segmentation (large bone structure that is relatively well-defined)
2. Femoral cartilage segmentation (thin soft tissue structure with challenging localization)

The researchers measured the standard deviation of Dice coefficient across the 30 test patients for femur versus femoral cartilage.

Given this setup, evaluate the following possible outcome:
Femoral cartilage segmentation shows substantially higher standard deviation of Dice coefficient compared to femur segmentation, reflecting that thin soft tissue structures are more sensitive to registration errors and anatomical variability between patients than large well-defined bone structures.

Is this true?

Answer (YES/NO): YES